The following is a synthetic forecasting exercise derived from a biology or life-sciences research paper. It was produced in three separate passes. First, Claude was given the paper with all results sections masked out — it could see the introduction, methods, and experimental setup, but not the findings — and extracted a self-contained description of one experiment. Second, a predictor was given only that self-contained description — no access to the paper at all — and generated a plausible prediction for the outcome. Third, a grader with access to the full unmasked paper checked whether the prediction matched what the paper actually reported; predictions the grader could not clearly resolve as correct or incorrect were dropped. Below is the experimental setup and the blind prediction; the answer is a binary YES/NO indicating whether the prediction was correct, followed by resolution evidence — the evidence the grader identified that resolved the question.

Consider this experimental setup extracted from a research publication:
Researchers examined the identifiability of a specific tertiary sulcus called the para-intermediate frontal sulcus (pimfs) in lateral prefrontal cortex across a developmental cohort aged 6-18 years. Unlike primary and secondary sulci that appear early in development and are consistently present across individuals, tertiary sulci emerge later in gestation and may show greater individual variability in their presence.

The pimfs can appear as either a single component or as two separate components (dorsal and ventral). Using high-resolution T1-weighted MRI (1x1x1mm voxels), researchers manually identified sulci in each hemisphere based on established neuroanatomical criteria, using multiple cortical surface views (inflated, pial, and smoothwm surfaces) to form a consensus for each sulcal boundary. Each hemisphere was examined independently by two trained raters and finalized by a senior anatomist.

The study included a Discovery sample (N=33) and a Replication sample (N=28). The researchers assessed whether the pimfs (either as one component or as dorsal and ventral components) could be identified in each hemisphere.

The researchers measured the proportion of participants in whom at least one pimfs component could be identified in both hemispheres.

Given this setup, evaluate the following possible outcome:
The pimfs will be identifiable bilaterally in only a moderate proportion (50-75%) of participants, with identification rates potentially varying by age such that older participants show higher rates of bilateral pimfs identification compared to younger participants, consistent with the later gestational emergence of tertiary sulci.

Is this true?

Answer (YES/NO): NO